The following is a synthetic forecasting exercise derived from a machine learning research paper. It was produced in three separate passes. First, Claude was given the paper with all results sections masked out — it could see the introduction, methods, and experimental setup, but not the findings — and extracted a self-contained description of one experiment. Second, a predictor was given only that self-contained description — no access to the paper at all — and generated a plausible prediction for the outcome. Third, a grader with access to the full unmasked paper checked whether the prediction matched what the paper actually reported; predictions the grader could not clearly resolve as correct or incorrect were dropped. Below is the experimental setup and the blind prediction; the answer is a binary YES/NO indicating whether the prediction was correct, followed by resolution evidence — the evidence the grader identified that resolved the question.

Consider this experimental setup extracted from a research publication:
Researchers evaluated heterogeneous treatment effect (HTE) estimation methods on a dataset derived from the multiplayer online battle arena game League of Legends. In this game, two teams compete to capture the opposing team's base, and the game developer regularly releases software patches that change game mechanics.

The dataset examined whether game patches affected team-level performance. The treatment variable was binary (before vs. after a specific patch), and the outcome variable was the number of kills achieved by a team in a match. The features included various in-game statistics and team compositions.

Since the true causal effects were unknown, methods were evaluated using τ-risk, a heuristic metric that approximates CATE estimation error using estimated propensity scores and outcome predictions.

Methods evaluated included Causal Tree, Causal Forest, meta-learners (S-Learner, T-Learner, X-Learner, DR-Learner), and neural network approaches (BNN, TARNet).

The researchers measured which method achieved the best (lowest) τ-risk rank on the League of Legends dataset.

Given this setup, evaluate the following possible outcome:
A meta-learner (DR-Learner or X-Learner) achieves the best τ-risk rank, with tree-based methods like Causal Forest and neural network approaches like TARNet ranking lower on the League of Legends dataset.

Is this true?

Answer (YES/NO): NO